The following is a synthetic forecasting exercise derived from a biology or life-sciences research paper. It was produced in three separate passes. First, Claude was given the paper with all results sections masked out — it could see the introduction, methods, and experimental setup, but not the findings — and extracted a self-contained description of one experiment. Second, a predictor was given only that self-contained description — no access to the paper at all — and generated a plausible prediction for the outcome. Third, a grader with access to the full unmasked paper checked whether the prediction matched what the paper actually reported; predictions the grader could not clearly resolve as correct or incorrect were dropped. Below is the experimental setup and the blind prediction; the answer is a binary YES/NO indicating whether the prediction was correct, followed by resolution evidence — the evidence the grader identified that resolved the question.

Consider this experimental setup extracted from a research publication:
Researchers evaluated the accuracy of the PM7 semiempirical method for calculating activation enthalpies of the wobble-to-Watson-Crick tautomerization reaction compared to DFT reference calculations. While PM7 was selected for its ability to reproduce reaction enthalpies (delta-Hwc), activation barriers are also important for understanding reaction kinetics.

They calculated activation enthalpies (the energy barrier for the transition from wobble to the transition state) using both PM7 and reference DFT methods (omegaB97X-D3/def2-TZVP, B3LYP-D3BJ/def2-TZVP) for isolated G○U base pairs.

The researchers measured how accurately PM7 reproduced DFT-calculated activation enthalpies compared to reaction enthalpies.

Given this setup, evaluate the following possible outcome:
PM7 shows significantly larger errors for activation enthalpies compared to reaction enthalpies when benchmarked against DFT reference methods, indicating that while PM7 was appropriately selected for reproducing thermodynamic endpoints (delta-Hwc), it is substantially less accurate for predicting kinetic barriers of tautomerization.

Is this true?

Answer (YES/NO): YES